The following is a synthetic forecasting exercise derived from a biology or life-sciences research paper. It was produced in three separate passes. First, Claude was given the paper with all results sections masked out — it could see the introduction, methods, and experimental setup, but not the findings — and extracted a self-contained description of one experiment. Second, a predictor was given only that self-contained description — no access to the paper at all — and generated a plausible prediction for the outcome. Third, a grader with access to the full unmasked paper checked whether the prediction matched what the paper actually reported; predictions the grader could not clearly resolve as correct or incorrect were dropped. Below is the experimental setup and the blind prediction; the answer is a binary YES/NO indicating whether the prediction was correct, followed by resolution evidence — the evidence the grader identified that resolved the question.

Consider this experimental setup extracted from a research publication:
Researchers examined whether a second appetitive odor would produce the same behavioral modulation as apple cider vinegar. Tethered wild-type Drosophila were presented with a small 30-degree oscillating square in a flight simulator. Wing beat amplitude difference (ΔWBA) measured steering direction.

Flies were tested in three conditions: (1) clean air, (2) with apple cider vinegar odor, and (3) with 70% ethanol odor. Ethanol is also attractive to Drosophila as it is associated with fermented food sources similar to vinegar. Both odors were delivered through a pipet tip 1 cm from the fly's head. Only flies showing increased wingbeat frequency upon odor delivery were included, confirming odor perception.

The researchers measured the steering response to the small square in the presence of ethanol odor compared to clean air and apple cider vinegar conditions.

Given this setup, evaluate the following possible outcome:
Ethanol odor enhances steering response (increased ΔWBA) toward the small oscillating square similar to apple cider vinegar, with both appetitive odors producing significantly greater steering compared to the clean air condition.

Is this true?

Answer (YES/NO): NO